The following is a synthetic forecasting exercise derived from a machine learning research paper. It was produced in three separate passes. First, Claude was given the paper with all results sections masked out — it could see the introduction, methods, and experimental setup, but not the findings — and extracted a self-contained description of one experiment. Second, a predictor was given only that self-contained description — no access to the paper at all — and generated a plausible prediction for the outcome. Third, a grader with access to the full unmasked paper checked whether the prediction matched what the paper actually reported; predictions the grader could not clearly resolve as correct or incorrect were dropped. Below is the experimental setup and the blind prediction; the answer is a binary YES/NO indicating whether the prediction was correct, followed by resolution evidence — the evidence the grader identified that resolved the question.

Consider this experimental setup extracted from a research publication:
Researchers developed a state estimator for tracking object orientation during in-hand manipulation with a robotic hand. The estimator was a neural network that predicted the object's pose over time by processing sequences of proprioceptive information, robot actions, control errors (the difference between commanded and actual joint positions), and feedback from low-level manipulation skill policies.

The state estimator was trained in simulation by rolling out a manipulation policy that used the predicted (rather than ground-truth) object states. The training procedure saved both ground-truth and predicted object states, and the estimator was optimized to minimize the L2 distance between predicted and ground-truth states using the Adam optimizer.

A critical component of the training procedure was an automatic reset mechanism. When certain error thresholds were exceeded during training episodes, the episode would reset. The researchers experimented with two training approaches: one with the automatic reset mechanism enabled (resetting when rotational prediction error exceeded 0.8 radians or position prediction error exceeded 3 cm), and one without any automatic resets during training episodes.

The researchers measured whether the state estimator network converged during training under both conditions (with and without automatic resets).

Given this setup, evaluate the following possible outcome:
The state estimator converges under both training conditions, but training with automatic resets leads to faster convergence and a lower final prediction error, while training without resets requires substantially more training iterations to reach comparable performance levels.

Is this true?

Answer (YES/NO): NO